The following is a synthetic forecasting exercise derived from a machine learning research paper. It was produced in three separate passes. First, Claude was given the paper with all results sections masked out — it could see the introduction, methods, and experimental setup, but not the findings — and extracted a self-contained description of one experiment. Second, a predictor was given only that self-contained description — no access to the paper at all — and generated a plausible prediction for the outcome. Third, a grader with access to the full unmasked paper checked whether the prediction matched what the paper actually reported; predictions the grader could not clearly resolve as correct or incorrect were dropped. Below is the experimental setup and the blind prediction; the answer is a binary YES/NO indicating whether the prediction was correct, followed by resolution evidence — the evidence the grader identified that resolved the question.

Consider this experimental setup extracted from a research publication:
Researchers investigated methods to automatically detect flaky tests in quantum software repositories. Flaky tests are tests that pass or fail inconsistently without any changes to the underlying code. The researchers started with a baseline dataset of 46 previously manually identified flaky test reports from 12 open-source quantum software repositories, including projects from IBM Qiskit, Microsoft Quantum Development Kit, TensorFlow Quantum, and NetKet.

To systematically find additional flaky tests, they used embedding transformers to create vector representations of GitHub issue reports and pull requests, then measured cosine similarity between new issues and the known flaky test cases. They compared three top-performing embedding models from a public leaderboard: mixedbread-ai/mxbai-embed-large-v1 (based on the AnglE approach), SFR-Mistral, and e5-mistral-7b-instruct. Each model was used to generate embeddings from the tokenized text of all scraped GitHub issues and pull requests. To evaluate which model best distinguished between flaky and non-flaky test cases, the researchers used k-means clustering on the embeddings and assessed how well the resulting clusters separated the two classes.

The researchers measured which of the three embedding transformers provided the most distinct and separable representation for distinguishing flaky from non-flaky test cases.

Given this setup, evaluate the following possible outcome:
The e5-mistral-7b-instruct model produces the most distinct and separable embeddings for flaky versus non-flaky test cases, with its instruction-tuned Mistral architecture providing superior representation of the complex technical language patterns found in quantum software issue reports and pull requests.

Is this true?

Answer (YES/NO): NO